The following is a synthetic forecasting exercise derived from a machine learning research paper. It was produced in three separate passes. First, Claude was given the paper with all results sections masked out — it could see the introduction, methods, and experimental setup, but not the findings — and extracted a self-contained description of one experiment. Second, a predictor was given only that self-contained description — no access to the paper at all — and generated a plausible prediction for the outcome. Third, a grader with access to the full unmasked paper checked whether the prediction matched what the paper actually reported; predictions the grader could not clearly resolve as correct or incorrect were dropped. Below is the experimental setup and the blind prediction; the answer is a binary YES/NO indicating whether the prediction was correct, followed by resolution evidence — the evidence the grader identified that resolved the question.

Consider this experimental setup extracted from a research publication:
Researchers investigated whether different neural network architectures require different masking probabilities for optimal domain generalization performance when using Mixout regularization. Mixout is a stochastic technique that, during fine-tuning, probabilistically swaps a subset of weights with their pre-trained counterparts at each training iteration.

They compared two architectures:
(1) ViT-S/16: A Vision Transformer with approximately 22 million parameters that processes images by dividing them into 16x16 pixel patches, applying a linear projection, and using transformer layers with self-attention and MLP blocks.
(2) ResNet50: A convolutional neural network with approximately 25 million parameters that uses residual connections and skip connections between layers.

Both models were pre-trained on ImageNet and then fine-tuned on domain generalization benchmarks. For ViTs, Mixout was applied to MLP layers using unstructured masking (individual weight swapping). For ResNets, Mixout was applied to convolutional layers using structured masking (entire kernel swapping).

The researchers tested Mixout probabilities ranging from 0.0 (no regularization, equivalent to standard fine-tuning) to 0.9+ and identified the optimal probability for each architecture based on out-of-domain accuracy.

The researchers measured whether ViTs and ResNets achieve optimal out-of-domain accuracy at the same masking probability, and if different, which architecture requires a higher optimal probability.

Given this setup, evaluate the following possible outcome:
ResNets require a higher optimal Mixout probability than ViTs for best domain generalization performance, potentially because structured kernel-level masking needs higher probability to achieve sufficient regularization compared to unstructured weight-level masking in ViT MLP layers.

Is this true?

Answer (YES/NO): NO